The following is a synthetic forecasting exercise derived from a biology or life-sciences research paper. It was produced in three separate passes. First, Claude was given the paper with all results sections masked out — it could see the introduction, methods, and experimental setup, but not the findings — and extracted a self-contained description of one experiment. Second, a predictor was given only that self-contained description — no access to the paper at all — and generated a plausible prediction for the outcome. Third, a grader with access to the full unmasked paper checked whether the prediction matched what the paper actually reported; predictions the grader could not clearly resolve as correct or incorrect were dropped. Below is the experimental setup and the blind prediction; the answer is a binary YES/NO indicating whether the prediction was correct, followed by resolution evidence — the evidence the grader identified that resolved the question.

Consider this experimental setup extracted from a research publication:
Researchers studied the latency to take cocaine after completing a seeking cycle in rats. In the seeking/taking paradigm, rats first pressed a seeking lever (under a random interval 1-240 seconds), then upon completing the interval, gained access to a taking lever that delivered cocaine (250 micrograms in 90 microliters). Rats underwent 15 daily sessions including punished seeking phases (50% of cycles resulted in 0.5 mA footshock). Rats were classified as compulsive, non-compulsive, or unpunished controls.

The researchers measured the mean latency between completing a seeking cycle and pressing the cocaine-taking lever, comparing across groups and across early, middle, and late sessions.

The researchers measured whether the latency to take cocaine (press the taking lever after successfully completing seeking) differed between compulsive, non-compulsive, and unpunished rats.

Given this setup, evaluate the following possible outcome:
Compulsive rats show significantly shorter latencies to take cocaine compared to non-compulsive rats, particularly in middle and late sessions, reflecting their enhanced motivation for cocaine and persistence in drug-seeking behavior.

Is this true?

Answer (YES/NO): NO